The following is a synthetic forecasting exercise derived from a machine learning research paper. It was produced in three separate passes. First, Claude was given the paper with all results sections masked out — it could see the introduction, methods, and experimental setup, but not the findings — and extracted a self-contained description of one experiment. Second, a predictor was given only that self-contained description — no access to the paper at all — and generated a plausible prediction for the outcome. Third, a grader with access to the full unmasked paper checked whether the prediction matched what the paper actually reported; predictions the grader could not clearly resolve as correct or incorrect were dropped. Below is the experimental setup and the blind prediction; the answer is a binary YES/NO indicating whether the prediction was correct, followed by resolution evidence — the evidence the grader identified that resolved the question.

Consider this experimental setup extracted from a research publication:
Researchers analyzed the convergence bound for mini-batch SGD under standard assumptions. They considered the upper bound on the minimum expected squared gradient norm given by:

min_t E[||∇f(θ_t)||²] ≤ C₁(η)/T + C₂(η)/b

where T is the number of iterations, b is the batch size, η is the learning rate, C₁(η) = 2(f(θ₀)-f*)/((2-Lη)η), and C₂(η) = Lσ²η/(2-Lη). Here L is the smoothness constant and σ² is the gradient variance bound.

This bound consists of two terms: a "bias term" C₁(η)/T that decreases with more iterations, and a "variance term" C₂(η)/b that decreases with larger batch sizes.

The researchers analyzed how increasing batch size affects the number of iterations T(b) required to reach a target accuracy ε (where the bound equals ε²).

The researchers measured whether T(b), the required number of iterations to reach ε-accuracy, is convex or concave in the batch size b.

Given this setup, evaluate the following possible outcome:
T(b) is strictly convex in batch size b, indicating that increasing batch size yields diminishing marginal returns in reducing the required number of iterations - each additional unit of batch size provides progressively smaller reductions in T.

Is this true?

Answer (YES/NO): YES